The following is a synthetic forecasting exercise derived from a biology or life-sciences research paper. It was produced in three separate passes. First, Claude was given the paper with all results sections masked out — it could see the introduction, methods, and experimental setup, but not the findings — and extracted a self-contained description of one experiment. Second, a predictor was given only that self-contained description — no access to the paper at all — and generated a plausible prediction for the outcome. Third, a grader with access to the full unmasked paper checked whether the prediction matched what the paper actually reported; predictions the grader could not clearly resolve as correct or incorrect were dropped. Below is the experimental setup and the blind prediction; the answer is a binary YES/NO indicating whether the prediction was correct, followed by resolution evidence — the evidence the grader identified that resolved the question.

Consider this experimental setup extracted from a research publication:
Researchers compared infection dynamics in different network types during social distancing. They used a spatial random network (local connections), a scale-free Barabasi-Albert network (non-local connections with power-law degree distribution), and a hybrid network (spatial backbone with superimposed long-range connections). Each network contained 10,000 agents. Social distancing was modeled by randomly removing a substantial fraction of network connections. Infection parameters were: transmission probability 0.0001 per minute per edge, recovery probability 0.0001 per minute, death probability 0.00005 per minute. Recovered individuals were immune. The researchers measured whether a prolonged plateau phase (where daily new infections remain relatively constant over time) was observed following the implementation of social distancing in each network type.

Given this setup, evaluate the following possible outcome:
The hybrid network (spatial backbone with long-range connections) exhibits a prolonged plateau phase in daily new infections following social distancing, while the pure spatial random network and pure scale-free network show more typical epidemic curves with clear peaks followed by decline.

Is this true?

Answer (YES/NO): NO